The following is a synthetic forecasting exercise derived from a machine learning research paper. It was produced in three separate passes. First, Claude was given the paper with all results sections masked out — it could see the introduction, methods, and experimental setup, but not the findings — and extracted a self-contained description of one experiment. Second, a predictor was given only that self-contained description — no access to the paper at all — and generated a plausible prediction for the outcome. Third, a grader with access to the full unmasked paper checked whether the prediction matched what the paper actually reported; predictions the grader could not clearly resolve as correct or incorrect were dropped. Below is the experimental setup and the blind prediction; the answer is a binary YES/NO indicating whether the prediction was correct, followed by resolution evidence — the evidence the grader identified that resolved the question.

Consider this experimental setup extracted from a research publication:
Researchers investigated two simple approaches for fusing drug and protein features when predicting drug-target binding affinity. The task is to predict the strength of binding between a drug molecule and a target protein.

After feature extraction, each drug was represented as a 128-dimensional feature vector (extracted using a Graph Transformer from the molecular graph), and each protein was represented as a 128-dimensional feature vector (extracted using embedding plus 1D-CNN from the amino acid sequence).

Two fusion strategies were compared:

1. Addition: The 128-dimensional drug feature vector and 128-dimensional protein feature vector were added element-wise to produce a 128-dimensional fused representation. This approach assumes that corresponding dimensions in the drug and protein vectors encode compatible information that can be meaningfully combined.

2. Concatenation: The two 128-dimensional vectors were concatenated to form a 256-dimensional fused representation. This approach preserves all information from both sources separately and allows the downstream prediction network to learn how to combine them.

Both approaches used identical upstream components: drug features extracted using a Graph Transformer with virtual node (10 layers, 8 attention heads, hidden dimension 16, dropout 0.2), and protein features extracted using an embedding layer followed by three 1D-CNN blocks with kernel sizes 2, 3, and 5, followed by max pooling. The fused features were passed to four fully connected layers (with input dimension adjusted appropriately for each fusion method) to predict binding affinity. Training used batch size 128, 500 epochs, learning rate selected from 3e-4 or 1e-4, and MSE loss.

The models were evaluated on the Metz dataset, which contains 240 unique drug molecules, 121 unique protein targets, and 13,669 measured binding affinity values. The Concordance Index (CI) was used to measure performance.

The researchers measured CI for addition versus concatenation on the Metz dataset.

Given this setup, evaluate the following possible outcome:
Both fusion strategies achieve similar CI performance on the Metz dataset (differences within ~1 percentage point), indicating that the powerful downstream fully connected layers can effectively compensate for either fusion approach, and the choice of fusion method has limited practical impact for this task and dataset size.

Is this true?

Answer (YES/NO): YES